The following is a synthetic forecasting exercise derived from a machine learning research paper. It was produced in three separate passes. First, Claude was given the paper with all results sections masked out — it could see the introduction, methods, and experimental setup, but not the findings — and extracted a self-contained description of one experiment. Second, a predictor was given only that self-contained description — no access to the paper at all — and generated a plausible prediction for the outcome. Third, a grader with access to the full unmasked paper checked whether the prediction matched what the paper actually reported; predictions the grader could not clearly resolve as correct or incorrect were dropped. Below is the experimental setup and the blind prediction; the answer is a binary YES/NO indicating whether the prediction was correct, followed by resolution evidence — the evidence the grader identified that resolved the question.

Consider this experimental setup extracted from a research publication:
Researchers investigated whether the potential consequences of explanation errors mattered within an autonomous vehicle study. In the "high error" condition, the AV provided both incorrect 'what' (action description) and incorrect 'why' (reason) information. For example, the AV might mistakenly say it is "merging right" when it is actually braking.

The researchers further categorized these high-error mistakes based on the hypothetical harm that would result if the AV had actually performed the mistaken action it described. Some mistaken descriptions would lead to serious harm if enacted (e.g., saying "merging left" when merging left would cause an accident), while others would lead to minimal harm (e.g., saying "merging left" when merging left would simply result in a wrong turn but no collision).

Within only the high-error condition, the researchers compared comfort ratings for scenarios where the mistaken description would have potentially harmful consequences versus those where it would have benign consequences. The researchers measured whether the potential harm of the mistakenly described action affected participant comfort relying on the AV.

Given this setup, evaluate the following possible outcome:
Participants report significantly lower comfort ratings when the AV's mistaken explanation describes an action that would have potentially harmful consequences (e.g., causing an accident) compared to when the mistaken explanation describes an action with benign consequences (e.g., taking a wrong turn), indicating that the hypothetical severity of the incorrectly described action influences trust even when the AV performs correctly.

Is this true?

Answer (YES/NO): NO